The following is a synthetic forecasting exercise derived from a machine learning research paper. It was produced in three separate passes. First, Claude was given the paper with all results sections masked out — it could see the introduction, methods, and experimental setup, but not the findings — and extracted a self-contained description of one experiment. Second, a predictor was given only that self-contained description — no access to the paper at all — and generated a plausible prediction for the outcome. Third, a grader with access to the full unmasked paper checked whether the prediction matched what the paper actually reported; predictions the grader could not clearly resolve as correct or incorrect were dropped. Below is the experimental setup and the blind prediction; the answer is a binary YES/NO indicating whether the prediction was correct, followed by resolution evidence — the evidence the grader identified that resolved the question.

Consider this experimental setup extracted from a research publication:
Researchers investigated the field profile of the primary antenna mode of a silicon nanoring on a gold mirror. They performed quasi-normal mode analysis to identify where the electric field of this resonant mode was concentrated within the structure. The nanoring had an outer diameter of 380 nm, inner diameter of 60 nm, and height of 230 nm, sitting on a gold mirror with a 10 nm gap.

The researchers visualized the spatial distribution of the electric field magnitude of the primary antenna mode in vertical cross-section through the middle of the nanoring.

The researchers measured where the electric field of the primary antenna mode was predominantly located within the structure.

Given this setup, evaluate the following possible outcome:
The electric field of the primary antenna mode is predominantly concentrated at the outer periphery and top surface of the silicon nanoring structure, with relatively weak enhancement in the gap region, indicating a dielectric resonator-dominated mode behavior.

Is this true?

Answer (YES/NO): NO